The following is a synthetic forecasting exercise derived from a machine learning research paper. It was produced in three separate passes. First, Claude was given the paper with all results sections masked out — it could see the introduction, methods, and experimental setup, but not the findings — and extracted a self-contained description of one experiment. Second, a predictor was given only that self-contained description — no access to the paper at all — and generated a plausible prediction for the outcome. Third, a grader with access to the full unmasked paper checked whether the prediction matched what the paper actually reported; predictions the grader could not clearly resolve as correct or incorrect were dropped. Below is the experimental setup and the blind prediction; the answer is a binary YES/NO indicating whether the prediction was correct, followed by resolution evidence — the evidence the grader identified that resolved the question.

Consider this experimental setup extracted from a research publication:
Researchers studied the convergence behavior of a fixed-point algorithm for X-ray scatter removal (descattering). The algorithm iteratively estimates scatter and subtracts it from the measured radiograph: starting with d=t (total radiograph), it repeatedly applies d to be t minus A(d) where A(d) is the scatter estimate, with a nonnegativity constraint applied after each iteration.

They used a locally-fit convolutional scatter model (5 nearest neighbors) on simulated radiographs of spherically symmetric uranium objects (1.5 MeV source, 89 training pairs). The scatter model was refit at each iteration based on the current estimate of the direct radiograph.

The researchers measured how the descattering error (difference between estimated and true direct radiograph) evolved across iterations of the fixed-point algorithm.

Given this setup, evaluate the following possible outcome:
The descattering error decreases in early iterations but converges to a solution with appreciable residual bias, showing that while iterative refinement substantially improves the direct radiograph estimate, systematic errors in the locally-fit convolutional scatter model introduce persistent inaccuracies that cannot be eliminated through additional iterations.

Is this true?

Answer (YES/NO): NO